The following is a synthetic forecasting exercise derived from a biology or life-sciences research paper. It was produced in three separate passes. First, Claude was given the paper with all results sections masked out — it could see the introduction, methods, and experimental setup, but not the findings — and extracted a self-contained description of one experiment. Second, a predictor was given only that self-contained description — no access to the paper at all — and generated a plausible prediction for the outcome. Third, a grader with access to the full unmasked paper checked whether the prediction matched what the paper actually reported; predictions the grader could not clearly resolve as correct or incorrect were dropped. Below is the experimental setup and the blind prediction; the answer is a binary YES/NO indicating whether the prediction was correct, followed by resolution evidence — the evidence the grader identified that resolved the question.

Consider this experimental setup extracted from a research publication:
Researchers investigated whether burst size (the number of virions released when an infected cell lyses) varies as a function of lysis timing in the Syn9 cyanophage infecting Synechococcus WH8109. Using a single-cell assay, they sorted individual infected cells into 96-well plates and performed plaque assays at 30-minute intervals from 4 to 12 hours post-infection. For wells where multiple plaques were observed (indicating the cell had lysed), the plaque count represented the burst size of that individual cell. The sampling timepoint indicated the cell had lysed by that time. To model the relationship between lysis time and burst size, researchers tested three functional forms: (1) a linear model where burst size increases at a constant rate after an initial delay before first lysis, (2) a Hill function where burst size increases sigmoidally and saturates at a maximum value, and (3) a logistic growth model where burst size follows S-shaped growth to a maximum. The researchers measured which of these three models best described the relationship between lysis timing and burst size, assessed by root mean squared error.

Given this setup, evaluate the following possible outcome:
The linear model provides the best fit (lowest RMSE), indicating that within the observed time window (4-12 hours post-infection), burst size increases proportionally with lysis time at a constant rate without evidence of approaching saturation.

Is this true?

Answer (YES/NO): YES